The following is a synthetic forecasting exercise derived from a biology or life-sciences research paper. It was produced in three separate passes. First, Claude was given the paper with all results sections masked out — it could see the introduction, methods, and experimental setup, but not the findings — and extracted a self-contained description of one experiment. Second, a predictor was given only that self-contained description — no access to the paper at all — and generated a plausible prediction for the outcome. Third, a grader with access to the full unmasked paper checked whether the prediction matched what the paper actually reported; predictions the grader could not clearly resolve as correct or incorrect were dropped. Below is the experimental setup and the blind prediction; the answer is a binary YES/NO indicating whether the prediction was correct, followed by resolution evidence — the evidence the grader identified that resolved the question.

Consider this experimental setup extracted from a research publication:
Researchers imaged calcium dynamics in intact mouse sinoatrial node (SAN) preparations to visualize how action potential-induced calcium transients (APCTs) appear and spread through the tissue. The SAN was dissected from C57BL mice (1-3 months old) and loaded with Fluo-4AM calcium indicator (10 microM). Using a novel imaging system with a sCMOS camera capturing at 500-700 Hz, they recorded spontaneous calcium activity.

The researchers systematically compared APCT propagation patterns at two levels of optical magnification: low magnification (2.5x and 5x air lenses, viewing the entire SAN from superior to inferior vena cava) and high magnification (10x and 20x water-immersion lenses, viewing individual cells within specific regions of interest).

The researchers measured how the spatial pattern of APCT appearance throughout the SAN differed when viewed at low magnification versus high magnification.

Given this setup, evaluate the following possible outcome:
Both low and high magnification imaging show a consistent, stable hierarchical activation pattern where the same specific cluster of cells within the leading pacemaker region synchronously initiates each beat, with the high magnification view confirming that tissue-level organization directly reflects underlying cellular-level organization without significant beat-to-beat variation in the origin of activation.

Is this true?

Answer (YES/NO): NO